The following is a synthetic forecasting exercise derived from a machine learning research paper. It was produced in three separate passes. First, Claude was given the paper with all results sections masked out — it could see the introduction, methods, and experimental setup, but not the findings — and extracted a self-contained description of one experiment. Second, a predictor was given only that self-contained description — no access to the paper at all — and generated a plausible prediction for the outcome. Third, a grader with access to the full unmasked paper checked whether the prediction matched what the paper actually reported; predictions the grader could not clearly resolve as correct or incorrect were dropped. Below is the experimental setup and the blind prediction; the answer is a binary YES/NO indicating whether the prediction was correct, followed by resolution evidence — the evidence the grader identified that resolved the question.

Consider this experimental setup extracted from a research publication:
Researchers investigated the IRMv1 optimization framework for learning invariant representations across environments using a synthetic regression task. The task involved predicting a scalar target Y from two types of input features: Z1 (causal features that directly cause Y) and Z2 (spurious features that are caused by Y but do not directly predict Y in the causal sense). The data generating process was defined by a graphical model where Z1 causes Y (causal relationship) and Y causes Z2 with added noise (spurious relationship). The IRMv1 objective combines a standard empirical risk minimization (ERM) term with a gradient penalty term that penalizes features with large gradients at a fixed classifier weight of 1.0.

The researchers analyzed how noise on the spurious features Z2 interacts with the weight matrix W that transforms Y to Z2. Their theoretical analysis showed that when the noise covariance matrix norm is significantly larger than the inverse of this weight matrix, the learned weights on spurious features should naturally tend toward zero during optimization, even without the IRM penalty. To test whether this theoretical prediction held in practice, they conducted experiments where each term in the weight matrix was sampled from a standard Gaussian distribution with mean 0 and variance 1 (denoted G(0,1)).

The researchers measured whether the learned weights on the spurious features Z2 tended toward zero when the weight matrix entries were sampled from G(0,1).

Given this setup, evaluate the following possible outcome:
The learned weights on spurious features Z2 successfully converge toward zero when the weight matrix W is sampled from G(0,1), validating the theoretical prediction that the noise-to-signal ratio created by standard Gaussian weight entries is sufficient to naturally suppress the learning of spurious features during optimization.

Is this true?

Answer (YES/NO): YES